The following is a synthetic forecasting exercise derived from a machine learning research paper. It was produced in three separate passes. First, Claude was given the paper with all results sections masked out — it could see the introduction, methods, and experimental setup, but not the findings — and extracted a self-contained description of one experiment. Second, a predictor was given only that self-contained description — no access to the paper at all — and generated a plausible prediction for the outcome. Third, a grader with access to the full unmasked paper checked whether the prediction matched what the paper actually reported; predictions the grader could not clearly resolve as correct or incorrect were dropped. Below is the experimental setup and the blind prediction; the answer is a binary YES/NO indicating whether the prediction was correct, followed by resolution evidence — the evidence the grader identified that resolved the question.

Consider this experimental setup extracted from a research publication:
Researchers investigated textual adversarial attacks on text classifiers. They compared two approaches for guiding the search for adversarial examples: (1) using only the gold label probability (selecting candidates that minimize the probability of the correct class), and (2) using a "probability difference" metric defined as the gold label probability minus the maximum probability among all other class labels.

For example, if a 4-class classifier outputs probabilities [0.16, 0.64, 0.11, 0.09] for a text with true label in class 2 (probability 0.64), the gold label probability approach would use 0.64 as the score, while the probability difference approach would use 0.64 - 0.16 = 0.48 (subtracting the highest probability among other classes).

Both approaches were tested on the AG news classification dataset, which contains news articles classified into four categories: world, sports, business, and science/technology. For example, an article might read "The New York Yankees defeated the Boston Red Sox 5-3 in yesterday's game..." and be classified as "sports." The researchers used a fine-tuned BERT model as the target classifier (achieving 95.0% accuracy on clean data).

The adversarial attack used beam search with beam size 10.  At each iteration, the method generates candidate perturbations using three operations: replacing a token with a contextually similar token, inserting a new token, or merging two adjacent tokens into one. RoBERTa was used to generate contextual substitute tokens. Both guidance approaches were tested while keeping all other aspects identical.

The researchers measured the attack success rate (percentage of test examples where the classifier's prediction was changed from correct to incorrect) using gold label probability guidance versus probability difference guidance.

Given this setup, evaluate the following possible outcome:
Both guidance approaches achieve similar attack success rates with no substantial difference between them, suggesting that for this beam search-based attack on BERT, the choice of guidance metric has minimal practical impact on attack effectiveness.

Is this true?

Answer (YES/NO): NO